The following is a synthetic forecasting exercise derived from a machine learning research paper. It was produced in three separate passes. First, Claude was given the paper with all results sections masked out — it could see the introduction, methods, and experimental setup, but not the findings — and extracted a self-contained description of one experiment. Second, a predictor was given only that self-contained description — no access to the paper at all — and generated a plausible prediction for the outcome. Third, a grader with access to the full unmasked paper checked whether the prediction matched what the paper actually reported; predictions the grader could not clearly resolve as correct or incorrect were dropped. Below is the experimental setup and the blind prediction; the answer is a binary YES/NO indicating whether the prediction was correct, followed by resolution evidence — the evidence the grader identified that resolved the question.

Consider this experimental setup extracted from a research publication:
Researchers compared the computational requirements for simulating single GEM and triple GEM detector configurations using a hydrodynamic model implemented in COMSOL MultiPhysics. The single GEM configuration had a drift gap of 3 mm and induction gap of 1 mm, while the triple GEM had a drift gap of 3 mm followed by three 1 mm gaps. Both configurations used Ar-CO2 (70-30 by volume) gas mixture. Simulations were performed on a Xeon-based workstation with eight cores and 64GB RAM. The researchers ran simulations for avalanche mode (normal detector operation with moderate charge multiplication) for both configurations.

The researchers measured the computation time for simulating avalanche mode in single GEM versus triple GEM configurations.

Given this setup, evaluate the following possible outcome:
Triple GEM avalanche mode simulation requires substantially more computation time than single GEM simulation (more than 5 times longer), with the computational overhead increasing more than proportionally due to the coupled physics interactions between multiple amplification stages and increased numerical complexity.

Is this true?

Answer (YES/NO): NO